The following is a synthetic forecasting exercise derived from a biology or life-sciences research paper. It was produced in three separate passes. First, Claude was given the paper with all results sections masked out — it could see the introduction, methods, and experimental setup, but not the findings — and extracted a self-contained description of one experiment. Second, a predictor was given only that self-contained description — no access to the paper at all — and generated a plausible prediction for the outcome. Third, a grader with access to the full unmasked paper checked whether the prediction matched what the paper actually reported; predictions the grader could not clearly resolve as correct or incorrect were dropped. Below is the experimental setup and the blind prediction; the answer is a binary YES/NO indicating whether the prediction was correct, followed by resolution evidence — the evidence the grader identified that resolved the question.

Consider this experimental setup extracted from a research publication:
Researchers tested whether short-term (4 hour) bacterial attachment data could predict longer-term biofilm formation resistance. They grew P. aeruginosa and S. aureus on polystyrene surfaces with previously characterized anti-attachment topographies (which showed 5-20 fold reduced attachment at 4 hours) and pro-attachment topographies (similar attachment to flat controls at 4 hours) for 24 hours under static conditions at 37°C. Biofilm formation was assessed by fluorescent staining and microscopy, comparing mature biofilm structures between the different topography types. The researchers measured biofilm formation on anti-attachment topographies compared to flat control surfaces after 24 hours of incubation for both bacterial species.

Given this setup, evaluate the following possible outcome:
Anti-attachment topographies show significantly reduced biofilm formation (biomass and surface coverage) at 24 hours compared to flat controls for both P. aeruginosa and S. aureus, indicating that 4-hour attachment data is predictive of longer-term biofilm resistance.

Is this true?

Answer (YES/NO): YES